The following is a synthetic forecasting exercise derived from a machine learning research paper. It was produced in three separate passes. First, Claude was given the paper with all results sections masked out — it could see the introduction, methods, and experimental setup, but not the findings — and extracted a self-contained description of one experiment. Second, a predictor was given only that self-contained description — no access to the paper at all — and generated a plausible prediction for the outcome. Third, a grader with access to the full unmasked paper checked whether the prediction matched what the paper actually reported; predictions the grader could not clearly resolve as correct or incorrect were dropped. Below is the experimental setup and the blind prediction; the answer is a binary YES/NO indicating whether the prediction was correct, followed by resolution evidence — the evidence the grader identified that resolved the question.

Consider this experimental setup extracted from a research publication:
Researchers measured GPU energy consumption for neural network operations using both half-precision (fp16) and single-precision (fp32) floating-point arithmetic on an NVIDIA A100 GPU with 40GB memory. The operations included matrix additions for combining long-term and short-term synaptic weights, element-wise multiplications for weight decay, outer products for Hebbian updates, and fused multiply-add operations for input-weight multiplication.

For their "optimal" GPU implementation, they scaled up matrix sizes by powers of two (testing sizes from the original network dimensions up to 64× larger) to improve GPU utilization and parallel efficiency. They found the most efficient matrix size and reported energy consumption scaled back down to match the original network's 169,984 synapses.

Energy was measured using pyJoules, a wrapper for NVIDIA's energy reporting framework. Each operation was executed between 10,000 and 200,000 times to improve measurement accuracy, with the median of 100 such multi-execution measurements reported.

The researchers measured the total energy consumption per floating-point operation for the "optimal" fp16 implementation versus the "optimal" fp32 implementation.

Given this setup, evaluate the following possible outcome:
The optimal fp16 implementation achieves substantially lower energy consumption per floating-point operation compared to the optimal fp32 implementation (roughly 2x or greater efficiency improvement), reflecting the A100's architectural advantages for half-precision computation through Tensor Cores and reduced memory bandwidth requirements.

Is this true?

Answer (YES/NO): NO